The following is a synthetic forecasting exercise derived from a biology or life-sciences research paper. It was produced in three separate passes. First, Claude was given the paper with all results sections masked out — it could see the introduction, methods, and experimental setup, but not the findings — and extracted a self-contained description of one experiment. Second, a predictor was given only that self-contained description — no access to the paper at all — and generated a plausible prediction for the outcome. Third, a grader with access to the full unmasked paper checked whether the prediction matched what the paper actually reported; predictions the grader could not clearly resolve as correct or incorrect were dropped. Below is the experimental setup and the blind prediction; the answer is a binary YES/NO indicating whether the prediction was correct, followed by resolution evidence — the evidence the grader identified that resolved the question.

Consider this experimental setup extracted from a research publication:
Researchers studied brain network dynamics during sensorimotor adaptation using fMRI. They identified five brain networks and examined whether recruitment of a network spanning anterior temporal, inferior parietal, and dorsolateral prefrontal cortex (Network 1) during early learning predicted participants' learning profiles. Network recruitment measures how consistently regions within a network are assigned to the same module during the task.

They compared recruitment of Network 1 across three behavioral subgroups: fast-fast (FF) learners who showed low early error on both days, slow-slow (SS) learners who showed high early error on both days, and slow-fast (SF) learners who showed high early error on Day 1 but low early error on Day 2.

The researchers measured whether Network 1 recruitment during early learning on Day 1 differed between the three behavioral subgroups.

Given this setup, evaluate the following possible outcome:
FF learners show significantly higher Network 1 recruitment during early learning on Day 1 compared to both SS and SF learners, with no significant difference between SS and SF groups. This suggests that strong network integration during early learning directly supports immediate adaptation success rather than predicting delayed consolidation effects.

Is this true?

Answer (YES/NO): NO